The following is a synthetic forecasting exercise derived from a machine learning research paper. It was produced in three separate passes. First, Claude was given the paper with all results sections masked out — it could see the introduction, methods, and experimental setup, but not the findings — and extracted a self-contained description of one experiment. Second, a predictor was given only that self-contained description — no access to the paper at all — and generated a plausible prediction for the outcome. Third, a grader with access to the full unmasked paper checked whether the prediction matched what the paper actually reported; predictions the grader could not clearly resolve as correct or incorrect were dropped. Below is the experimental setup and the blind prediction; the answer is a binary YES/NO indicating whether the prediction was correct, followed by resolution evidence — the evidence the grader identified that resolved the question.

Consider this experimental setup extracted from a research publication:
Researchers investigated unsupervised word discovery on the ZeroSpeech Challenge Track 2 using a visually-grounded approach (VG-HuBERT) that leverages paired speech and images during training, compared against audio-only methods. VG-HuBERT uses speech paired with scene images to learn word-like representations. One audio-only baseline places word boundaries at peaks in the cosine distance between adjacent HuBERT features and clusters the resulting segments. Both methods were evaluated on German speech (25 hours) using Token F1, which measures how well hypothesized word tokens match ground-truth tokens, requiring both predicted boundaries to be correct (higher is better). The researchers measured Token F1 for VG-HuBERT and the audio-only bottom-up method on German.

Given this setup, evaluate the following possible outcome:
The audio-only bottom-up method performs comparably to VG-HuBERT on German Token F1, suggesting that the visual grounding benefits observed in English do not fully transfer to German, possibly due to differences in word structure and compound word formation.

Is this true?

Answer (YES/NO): NO